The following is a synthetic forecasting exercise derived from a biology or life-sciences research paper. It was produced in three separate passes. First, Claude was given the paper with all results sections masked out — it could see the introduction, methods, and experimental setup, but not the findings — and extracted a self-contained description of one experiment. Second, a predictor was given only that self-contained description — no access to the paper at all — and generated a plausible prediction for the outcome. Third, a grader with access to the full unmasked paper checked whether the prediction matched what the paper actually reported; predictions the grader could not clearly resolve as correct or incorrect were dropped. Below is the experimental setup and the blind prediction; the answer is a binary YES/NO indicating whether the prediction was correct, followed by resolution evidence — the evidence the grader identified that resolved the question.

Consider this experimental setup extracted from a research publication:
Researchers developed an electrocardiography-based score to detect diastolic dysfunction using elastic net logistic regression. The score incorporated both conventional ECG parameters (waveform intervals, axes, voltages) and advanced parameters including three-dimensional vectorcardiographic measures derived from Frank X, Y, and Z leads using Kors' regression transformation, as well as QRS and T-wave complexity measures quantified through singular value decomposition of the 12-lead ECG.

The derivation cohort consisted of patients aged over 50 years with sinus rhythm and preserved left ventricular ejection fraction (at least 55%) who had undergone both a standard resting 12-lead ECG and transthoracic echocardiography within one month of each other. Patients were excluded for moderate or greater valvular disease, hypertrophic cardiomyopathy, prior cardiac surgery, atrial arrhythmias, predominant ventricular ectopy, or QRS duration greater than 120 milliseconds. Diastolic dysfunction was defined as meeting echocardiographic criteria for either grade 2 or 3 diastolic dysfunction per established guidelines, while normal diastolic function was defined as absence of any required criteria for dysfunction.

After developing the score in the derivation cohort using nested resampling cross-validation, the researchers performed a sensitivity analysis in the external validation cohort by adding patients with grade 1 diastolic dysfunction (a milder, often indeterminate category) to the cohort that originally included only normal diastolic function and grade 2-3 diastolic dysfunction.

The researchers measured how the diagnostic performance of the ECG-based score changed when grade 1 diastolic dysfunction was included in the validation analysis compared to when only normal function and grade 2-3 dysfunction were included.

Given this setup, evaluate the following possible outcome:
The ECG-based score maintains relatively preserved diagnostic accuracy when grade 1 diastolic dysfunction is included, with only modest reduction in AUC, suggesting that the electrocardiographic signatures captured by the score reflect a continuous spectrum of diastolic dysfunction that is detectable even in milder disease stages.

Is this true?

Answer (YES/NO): YES